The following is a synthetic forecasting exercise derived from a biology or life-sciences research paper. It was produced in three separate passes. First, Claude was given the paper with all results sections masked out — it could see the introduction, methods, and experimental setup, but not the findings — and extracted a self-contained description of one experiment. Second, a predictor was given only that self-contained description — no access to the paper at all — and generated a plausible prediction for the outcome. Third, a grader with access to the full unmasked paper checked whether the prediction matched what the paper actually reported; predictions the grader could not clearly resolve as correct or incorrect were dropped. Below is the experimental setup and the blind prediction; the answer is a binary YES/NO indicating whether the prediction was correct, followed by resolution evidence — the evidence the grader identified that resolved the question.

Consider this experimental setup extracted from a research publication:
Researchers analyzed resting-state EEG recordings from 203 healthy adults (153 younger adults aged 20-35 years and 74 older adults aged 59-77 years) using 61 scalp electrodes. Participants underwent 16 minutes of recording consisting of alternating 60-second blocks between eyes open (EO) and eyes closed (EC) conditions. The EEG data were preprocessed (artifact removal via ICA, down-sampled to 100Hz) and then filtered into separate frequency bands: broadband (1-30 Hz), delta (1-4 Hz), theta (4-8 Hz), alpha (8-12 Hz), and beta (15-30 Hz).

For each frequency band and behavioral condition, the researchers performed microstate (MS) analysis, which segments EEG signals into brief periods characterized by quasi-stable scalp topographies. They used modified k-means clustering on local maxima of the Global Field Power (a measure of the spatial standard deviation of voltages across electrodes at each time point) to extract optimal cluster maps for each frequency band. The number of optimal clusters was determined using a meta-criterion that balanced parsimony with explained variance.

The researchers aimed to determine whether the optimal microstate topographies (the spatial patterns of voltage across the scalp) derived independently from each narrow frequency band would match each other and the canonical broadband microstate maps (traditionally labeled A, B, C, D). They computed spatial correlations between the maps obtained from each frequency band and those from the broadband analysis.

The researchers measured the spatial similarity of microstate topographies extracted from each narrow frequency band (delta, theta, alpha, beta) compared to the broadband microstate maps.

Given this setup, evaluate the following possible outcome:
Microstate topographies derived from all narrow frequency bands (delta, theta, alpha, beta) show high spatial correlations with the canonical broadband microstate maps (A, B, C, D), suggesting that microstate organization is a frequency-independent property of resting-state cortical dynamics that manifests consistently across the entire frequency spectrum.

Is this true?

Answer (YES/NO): YES